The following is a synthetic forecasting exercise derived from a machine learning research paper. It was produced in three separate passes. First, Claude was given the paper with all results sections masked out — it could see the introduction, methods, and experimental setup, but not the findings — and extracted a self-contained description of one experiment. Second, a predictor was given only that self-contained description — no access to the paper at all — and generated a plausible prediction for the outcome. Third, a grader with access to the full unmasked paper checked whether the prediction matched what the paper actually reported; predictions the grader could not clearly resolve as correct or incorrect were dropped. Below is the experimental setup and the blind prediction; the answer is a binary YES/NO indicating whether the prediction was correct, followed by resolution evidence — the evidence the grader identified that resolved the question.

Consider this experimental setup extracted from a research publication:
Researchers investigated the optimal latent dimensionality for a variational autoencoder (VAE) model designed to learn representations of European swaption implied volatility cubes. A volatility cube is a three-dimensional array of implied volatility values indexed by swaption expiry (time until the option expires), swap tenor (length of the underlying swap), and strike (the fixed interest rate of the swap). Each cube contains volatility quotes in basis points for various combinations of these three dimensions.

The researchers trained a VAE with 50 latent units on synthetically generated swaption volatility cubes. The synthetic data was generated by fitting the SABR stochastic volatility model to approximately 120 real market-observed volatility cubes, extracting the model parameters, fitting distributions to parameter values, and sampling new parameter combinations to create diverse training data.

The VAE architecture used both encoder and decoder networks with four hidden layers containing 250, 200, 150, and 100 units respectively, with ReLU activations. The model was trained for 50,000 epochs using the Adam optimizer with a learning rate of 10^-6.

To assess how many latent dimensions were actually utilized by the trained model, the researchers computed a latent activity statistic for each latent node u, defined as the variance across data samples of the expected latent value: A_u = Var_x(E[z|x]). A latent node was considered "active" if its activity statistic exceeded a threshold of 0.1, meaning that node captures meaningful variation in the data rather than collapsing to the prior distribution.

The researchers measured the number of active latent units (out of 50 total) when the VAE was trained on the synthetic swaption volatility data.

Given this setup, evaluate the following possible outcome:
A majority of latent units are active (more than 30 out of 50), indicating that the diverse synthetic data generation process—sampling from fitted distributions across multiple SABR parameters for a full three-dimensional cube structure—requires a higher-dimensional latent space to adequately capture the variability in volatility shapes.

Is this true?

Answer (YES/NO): NO